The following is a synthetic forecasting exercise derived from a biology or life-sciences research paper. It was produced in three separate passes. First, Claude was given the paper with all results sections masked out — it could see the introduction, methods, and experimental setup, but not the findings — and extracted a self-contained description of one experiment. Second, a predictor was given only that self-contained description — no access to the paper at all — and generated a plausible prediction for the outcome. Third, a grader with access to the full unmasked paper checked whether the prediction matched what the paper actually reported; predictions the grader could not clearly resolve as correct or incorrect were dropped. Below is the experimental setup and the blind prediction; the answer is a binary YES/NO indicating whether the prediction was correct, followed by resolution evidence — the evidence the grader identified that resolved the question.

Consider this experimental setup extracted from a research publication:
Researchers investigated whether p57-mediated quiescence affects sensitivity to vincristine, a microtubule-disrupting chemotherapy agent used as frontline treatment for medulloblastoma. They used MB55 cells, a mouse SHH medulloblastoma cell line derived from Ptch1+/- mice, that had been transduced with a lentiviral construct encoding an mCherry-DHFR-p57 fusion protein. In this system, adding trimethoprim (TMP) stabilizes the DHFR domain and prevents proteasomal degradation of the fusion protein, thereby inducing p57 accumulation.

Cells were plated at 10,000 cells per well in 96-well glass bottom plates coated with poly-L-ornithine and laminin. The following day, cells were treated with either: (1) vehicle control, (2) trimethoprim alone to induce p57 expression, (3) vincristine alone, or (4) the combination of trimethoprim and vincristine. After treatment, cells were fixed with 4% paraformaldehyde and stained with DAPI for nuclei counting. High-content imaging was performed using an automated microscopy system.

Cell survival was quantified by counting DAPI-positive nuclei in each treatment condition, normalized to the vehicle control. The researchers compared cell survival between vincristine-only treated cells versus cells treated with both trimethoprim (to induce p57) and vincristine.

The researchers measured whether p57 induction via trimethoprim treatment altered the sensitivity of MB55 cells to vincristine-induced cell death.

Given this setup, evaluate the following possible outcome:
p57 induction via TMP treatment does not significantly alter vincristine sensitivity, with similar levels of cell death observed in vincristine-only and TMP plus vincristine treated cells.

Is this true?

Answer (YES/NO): NO